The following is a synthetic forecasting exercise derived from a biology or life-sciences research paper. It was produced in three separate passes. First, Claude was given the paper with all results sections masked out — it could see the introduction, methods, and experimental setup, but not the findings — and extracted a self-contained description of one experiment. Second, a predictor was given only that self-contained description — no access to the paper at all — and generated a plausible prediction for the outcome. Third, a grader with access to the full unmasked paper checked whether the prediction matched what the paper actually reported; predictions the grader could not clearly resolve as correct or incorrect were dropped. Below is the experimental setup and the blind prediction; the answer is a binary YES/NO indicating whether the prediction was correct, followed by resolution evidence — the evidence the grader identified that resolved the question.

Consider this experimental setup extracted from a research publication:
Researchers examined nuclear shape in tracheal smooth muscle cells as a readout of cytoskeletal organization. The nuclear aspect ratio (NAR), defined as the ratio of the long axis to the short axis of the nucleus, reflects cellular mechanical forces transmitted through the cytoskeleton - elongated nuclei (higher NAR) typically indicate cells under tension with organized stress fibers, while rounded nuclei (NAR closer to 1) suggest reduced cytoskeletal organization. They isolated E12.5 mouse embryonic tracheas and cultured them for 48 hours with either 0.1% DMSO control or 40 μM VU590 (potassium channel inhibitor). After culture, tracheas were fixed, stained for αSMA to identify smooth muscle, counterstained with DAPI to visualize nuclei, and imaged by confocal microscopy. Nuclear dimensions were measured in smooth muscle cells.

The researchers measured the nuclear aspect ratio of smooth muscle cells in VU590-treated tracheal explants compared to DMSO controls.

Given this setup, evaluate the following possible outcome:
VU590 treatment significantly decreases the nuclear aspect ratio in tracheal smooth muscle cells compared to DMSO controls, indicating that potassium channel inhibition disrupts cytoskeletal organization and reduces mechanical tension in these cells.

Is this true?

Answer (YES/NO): YES